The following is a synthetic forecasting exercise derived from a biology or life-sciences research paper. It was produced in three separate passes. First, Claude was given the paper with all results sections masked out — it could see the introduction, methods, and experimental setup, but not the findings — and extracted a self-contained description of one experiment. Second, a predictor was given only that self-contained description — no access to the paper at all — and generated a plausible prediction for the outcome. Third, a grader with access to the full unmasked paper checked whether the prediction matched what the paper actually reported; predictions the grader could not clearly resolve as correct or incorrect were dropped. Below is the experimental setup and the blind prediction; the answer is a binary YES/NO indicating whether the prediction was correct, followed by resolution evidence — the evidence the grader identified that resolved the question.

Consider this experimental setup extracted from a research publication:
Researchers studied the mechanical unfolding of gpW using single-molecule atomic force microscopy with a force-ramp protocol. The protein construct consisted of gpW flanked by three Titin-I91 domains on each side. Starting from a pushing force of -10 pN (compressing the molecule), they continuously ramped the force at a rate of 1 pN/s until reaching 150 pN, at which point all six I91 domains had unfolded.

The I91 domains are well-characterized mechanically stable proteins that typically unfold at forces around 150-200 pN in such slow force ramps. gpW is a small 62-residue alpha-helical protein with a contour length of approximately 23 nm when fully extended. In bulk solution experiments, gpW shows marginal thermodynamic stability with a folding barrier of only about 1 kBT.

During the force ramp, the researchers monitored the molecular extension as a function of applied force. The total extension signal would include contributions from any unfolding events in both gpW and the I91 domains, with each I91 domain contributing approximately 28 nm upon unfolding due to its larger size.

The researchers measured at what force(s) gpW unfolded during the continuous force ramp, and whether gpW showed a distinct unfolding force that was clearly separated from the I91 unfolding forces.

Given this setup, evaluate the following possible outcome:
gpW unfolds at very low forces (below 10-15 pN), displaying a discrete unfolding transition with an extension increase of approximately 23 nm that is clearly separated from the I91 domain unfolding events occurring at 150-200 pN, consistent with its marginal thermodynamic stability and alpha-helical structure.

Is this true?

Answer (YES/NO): NO